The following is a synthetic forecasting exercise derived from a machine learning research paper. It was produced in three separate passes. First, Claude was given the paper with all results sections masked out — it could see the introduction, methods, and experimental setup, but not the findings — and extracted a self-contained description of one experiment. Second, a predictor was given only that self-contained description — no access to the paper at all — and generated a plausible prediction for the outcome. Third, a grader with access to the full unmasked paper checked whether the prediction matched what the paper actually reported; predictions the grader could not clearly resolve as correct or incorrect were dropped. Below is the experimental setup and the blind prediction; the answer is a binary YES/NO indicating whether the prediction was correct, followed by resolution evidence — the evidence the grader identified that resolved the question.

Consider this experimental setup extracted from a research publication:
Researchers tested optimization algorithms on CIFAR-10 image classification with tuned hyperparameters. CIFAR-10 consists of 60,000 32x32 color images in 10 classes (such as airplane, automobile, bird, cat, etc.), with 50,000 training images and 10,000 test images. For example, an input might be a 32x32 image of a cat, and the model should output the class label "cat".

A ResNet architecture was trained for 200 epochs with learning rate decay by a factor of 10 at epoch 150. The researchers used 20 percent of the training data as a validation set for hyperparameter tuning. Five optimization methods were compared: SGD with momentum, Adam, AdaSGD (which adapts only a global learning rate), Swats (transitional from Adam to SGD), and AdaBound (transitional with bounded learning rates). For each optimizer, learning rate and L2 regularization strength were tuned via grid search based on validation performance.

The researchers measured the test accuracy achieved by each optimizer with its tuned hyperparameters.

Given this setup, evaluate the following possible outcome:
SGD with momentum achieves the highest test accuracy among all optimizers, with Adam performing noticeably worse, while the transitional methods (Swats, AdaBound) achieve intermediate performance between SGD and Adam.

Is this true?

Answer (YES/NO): NO